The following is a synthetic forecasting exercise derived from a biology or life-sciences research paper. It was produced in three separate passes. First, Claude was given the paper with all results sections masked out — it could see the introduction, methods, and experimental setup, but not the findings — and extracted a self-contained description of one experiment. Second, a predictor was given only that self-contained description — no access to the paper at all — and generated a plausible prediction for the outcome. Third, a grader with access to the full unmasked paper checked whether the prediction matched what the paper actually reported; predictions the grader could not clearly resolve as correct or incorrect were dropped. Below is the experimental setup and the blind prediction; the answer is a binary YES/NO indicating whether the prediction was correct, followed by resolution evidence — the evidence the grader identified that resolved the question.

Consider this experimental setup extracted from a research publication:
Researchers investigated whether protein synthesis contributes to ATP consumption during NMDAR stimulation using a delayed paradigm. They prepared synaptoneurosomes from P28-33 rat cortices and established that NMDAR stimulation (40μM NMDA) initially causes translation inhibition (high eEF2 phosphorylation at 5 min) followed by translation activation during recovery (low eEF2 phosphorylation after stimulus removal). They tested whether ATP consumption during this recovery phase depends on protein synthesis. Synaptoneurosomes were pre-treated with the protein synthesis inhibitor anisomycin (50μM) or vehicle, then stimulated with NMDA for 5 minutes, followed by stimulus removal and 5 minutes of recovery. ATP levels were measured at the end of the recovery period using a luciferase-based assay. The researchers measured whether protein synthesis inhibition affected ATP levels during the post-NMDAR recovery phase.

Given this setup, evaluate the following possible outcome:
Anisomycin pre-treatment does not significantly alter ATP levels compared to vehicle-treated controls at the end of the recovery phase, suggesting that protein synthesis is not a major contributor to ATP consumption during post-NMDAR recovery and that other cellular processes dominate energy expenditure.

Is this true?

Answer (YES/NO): YES